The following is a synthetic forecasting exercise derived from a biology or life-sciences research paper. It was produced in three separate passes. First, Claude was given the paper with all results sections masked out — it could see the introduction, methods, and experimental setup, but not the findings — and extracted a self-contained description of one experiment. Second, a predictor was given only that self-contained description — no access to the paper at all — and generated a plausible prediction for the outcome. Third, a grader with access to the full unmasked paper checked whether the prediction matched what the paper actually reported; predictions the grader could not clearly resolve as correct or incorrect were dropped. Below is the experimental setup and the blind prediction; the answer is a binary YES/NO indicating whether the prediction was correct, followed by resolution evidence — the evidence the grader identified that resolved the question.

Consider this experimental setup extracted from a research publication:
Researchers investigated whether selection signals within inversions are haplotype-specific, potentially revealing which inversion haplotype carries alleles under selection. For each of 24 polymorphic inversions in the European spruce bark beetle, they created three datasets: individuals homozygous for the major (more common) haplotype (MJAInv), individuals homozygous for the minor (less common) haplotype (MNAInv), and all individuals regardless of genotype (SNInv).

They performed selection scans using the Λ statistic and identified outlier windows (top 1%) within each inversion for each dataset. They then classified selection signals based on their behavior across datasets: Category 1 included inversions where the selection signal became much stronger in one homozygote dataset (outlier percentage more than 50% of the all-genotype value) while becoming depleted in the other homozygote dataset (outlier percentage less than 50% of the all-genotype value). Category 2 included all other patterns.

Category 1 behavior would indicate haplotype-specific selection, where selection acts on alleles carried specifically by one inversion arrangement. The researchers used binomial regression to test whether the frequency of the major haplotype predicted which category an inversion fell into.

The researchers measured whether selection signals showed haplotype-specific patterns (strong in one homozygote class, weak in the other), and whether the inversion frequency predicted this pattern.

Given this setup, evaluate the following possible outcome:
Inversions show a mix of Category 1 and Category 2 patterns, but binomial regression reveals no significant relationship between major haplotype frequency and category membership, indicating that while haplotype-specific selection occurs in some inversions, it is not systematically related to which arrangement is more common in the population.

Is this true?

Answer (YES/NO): YES